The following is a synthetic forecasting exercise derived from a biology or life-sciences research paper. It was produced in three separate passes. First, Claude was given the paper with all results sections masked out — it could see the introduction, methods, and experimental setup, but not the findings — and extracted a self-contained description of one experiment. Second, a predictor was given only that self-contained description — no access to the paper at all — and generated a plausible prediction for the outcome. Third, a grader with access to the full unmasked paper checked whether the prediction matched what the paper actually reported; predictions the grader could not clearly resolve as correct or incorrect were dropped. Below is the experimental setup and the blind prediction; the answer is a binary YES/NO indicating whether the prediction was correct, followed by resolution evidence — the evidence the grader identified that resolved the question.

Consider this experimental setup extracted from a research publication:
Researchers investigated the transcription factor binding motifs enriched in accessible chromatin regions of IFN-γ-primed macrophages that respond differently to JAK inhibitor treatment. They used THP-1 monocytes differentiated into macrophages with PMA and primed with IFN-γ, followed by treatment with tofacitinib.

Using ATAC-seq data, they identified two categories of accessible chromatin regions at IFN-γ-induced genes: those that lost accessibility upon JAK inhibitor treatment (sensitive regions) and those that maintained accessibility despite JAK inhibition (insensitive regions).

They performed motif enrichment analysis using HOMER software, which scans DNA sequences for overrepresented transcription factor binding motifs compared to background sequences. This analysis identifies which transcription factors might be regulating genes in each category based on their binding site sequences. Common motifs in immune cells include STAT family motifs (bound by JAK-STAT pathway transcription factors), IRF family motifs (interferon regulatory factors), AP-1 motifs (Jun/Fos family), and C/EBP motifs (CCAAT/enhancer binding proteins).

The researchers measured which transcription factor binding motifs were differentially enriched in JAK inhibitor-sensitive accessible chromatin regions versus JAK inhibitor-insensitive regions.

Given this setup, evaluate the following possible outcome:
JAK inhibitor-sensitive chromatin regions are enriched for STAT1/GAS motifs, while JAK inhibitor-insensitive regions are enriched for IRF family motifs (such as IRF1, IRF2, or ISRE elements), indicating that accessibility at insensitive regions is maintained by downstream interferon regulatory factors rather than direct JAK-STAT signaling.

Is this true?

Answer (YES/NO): NO